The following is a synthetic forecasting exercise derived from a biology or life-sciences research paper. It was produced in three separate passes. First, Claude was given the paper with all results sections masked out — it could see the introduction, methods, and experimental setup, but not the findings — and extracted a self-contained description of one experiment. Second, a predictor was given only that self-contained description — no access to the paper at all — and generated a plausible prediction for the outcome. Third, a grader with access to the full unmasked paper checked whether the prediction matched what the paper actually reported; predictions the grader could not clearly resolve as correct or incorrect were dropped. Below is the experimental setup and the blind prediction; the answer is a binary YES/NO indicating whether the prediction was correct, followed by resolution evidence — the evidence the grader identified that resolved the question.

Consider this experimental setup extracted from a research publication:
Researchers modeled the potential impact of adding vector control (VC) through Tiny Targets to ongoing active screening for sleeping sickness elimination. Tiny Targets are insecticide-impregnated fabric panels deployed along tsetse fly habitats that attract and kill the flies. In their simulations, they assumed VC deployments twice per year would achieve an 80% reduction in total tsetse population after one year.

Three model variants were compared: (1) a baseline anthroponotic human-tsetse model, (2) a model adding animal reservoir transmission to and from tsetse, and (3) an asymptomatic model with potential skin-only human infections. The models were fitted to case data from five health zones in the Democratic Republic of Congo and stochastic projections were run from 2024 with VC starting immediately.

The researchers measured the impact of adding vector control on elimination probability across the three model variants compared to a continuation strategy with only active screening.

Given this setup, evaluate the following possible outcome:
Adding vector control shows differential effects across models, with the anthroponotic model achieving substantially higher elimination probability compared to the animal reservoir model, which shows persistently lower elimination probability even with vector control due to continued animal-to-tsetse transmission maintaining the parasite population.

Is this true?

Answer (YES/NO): NO